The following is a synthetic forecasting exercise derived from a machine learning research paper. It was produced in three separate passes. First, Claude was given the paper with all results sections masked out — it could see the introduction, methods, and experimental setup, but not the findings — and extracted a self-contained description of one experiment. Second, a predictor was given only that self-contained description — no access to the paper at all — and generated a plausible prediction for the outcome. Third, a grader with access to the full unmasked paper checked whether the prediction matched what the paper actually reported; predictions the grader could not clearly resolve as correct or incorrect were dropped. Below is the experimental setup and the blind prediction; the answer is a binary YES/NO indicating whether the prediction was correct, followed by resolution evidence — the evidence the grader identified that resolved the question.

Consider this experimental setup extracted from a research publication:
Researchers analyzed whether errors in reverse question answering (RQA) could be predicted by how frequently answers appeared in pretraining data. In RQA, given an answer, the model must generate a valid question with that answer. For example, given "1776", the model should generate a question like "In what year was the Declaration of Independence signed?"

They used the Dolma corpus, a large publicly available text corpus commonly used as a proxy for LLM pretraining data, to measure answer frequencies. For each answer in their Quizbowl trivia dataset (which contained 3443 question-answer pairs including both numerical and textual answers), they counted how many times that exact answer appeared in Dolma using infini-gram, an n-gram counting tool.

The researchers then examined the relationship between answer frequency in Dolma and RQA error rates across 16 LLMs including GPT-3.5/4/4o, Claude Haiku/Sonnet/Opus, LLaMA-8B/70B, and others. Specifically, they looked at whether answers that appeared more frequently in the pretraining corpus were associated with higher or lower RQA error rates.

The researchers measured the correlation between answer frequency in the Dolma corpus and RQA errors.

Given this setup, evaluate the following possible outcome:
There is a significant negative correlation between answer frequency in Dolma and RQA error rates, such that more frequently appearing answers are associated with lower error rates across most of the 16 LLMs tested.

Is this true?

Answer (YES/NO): NO